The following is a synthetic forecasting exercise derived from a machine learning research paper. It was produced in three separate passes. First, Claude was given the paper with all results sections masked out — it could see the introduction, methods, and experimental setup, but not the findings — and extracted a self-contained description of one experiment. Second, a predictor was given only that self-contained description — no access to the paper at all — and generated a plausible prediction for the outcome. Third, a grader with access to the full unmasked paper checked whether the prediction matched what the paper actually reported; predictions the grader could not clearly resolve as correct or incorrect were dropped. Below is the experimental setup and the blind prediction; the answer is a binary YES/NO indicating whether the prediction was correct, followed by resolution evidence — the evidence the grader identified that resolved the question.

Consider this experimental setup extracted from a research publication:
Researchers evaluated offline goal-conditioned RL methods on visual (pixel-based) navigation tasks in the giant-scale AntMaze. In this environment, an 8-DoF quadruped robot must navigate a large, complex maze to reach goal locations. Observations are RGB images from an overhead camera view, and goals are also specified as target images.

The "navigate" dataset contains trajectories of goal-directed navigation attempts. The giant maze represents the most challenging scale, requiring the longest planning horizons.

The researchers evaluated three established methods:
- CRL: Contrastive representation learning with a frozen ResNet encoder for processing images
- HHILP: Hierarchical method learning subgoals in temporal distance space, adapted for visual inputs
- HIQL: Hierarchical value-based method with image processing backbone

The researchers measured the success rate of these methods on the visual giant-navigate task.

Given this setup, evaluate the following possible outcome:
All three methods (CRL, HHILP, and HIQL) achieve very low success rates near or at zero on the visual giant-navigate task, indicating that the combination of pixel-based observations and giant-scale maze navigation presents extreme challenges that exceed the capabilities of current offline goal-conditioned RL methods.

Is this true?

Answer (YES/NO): NO